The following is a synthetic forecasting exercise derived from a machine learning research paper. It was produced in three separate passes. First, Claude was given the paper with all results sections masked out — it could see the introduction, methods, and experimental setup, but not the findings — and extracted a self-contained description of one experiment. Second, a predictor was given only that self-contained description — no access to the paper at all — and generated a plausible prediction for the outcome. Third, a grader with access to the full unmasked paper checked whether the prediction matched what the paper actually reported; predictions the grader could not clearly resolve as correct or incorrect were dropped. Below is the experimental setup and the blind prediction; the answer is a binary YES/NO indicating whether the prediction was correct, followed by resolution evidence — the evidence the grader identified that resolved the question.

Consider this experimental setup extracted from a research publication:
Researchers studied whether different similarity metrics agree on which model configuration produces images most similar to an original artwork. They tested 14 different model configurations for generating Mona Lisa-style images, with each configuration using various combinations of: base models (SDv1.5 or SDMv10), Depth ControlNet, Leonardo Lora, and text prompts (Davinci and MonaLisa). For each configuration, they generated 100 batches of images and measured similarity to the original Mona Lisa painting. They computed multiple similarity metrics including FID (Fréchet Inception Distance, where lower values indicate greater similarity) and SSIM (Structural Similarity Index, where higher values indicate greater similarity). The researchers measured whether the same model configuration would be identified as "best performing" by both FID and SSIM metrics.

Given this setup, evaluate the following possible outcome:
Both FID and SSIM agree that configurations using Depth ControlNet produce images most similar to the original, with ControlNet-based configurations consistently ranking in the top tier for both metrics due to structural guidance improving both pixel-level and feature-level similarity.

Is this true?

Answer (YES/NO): NO